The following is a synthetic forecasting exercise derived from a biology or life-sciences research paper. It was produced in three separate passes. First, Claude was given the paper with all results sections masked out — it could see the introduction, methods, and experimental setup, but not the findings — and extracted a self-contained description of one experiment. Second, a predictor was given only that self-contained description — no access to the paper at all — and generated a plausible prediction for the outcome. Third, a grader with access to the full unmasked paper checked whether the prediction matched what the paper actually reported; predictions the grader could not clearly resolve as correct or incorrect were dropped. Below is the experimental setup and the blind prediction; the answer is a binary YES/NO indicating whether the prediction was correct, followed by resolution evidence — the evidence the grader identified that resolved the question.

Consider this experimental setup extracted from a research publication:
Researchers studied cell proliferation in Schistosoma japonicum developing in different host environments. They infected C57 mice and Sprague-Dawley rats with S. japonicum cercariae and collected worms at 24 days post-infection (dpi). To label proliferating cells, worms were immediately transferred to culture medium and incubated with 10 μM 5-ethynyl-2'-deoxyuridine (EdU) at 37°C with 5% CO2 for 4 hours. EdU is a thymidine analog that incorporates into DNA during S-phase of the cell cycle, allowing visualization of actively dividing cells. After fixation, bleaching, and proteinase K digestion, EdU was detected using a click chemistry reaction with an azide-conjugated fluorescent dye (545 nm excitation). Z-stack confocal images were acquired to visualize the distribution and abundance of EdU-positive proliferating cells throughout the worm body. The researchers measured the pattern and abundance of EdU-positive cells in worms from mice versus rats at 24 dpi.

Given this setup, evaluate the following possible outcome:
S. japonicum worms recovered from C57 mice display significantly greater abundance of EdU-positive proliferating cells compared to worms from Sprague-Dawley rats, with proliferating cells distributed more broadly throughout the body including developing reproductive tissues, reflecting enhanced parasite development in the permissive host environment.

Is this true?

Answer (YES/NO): NO